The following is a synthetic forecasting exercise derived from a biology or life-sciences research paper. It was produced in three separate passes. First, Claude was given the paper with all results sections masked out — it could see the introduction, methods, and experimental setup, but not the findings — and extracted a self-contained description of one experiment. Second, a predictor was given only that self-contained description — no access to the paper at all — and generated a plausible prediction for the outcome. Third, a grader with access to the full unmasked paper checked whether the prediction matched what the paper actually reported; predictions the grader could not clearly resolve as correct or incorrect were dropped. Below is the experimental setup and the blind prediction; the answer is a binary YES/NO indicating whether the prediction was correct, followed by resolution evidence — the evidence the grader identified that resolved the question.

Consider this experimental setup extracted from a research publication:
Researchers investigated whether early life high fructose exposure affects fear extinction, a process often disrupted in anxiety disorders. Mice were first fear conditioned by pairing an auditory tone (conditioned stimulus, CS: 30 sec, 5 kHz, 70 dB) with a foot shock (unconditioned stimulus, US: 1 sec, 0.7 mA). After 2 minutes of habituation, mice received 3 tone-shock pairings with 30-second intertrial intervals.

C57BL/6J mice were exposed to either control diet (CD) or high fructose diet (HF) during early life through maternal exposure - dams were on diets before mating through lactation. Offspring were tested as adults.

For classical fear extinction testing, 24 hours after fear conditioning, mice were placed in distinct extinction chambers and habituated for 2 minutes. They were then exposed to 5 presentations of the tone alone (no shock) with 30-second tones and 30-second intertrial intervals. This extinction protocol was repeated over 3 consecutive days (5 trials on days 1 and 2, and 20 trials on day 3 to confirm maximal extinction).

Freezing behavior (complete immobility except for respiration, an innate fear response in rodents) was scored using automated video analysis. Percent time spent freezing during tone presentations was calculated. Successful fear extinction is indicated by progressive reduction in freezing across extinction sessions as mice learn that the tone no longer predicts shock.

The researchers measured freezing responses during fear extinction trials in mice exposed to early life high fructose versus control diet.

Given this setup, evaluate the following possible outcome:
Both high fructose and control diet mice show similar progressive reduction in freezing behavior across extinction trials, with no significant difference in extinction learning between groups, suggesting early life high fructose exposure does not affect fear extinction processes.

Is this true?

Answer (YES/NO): NO